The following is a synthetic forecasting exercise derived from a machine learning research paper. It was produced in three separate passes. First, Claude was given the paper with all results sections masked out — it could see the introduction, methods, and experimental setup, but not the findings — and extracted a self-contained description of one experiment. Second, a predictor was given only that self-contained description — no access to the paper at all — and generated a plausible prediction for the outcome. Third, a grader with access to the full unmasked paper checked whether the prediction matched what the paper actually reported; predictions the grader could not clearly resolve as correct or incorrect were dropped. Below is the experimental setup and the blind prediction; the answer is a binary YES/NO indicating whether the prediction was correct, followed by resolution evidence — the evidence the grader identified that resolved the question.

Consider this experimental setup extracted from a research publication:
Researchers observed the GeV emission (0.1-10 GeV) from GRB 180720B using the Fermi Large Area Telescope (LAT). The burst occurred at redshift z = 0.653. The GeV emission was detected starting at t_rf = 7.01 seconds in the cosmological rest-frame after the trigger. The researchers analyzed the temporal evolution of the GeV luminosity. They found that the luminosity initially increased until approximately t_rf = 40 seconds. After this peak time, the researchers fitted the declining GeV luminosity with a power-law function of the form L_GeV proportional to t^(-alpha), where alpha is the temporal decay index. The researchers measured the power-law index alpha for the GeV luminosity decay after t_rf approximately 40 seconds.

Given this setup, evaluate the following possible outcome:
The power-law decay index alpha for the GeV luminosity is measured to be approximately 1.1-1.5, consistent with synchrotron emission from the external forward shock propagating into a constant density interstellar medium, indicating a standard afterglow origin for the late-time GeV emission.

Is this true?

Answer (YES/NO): NO